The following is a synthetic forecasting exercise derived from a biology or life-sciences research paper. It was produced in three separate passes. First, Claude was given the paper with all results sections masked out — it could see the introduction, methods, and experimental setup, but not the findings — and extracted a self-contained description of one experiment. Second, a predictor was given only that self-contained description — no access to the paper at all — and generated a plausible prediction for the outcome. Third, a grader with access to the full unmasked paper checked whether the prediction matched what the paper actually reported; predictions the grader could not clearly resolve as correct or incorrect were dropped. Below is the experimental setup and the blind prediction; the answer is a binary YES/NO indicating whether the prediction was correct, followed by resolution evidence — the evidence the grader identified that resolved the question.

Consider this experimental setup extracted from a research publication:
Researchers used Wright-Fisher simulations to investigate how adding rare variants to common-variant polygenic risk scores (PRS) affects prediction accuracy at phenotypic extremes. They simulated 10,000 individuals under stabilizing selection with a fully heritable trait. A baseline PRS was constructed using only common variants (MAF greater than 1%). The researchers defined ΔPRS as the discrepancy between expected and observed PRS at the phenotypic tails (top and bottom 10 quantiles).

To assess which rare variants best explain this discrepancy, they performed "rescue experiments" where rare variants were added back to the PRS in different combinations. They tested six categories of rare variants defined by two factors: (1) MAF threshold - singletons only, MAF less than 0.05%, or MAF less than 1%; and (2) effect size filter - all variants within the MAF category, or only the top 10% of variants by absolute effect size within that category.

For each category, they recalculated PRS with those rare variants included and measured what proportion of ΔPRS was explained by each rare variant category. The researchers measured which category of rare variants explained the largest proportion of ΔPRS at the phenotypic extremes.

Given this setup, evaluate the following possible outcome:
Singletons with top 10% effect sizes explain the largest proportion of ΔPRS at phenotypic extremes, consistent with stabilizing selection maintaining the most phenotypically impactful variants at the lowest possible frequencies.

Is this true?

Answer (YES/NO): NO